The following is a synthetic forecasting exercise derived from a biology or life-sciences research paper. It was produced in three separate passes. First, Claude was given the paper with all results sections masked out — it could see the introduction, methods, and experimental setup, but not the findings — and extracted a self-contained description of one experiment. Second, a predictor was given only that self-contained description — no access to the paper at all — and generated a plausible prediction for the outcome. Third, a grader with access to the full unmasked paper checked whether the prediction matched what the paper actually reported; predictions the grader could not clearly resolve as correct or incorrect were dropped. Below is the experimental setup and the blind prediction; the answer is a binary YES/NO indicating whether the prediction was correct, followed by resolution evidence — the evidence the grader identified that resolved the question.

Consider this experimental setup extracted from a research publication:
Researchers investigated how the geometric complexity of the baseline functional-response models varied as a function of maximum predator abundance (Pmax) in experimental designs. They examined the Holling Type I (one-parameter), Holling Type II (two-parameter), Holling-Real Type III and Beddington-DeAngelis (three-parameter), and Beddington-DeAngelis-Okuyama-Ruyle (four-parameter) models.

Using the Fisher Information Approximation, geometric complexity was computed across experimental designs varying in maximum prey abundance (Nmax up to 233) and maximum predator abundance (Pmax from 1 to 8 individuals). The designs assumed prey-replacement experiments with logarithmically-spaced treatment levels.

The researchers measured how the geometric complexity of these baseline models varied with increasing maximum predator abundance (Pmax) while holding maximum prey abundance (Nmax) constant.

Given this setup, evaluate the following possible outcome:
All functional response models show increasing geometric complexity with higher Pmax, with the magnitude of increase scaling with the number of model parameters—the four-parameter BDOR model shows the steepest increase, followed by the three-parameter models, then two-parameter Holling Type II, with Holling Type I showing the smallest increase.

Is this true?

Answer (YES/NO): NO